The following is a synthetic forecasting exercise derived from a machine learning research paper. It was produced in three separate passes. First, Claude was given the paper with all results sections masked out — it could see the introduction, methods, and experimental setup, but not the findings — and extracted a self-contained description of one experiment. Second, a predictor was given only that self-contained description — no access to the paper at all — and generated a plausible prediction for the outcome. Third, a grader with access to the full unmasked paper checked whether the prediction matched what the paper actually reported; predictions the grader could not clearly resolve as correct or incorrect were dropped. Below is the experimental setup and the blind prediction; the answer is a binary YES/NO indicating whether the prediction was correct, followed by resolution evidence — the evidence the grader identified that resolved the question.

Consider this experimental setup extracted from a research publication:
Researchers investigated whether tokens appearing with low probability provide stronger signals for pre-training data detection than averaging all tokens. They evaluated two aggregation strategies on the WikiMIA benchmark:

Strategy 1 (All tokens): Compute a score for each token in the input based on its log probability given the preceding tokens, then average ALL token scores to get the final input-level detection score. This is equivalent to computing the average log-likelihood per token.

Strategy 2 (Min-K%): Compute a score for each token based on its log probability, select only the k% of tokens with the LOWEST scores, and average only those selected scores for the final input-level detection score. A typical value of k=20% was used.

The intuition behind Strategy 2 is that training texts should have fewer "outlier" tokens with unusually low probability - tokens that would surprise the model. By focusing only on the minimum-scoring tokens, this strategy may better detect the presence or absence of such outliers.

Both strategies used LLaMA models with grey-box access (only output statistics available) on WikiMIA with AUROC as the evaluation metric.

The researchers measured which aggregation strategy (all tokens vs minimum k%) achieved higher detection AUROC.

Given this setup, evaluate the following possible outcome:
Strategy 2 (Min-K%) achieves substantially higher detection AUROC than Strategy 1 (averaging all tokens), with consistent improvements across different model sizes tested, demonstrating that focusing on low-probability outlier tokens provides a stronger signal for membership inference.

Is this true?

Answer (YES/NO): NO